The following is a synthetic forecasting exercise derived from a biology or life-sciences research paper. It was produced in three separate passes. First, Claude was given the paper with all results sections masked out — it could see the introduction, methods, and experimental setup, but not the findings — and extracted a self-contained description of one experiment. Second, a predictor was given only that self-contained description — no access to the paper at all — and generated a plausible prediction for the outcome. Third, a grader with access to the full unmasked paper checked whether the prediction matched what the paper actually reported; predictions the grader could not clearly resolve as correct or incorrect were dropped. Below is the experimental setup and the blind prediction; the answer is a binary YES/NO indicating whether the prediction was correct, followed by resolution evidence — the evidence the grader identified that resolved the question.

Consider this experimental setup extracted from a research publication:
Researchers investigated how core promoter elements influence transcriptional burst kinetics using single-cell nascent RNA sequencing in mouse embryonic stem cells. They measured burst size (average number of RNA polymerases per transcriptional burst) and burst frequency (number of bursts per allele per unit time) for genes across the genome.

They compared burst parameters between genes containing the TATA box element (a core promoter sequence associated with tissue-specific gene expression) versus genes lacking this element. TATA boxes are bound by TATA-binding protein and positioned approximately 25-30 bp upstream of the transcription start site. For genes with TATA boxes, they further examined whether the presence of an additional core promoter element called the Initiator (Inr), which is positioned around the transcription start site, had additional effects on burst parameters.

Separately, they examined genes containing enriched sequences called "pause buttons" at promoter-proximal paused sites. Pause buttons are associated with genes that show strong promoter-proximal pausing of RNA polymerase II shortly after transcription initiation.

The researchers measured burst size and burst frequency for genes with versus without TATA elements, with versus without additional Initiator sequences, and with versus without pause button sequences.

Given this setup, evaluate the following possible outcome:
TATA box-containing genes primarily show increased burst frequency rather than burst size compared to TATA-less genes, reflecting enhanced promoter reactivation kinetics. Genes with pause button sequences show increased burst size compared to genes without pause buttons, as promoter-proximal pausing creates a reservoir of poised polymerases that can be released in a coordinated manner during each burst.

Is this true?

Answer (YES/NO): NO